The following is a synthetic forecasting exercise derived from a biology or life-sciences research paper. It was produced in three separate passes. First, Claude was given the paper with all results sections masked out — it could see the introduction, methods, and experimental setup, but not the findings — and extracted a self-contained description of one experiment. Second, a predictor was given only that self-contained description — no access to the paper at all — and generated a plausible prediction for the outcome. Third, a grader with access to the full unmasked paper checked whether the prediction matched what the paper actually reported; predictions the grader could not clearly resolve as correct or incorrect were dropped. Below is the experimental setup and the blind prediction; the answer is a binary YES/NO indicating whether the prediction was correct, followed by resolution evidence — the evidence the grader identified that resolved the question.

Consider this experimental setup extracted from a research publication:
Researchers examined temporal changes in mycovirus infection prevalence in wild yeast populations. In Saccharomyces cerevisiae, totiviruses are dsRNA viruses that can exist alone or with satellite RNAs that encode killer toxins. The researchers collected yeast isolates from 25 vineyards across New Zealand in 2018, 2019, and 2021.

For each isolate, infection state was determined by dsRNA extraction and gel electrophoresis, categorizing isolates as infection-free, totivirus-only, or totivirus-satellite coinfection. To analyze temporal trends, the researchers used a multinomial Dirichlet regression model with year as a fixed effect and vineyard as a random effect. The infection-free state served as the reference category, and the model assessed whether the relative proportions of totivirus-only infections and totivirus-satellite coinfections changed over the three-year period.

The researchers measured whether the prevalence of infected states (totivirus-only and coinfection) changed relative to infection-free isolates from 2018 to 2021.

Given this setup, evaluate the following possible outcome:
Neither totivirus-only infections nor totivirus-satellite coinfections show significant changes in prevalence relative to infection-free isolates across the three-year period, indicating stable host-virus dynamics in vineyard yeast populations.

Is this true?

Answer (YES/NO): NO